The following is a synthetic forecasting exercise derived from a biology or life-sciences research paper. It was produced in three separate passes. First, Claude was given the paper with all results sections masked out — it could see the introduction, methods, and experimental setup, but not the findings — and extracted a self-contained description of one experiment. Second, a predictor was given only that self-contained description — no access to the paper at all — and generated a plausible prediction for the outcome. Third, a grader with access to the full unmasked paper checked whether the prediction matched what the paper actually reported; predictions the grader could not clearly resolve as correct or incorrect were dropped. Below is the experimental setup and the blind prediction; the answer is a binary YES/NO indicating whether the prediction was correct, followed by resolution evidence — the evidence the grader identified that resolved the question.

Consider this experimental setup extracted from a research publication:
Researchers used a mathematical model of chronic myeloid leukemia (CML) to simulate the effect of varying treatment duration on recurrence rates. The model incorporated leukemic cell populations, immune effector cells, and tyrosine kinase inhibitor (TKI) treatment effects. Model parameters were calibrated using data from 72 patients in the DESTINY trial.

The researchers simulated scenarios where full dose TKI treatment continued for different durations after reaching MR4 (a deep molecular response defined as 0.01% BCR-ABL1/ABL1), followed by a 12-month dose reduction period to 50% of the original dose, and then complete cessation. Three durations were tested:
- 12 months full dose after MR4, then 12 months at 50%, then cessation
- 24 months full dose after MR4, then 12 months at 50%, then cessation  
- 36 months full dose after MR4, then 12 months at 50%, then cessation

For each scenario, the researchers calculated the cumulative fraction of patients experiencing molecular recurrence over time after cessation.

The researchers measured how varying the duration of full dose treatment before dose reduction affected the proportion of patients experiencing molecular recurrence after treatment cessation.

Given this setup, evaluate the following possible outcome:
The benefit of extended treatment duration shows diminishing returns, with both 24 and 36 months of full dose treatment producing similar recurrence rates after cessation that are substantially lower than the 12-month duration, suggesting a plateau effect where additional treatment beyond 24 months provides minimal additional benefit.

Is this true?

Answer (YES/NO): NO